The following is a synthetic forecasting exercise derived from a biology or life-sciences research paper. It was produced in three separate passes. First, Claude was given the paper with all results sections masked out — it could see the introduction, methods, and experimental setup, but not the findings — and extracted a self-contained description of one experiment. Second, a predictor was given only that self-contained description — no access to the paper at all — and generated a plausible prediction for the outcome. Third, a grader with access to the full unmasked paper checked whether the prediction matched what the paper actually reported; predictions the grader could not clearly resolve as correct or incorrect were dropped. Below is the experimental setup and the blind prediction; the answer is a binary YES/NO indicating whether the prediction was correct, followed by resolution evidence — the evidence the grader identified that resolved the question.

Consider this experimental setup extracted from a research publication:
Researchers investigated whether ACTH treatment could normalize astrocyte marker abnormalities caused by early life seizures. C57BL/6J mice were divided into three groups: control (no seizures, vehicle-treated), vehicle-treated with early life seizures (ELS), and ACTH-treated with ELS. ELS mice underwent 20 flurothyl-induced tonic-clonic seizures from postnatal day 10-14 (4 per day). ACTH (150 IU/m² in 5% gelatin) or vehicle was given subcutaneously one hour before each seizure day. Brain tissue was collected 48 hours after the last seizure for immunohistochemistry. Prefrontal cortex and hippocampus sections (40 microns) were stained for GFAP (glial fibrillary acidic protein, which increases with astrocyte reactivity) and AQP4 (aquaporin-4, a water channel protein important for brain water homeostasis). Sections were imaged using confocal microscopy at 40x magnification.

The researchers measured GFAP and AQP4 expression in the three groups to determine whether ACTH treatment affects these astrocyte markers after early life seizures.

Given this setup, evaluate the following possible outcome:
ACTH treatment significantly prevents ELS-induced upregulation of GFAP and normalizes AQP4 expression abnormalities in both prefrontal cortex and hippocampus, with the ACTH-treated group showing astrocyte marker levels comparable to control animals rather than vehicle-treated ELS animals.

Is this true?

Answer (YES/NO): YES